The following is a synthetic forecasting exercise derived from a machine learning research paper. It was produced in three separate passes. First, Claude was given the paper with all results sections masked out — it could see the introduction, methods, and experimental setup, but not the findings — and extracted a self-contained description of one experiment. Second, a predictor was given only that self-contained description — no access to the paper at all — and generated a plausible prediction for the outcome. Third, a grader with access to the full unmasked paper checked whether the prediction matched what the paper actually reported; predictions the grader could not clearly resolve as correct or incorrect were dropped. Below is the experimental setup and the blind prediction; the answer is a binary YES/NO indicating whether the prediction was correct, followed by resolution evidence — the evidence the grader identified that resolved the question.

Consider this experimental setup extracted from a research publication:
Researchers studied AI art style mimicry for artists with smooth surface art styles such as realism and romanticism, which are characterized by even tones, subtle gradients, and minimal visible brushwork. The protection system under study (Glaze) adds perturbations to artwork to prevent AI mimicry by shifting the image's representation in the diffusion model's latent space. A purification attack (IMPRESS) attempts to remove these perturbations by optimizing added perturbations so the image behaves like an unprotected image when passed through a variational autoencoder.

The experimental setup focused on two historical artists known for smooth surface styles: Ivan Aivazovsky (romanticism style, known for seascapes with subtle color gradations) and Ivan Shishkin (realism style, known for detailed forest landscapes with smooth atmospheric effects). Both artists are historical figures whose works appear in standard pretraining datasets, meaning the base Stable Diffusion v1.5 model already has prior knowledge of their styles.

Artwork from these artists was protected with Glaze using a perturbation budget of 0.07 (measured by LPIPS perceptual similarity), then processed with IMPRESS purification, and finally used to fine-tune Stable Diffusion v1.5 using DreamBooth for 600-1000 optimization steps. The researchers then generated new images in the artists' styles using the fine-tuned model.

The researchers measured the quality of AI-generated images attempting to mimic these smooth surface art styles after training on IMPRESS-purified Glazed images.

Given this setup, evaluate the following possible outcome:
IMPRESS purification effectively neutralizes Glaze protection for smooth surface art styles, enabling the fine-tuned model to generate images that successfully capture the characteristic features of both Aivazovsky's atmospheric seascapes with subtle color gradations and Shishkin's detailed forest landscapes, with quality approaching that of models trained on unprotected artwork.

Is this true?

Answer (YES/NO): NO